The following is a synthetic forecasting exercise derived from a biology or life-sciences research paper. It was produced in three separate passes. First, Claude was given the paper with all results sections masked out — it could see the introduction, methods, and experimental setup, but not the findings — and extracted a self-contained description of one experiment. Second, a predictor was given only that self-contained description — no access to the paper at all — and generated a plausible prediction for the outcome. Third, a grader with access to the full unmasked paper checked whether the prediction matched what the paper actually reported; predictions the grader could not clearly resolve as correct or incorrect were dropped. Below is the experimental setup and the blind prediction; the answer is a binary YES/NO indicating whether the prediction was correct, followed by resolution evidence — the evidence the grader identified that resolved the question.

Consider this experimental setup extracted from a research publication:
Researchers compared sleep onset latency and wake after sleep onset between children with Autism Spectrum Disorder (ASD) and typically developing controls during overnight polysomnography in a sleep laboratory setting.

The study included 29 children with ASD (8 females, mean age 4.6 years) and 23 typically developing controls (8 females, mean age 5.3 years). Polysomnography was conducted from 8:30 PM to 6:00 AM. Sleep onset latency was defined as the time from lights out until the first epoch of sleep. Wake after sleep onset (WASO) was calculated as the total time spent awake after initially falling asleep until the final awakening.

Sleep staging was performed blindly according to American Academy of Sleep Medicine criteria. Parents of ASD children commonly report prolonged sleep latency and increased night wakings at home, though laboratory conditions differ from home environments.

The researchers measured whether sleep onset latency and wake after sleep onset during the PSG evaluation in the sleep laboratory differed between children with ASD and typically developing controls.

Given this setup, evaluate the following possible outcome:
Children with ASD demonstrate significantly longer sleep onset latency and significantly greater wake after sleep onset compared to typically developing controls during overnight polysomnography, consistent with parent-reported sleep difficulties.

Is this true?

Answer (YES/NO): NO